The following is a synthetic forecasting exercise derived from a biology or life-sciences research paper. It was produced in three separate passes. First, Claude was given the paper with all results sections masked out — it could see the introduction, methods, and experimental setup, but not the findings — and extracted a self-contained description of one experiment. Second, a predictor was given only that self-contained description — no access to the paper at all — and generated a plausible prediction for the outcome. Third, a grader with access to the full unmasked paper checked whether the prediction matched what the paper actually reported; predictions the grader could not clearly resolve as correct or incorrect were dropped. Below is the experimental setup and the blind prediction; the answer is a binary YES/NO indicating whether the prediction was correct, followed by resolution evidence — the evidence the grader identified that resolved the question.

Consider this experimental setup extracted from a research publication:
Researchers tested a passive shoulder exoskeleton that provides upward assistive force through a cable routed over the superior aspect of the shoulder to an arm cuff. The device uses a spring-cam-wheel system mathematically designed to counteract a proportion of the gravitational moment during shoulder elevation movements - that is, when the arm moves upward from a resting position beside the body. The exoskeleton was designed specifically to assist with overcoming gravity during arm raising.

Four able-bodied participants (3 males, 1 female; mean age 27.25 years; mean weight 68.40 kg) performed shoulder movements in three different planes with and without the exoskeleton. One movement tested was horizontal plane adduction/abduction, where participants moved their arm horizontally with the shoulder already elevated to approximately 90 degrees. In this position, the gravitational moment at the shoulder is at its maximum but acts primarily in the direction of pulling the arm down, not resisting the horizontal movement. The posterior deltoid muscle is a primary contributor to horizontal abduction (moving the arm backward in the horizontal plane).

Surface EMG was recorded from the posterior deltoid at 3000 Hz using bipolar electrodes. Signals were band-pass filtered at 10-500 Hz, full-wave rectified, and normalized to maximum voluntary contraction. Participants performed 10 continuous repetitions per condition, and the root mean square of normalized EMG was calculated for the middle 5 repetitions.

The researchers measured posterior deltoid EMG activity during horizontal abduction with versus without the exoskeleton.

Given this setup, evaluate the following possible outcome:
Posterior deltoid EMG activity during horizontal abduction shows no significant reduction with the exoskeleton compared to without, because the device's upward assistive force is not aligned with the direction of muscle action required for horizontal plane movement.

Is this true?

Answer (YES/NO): YES